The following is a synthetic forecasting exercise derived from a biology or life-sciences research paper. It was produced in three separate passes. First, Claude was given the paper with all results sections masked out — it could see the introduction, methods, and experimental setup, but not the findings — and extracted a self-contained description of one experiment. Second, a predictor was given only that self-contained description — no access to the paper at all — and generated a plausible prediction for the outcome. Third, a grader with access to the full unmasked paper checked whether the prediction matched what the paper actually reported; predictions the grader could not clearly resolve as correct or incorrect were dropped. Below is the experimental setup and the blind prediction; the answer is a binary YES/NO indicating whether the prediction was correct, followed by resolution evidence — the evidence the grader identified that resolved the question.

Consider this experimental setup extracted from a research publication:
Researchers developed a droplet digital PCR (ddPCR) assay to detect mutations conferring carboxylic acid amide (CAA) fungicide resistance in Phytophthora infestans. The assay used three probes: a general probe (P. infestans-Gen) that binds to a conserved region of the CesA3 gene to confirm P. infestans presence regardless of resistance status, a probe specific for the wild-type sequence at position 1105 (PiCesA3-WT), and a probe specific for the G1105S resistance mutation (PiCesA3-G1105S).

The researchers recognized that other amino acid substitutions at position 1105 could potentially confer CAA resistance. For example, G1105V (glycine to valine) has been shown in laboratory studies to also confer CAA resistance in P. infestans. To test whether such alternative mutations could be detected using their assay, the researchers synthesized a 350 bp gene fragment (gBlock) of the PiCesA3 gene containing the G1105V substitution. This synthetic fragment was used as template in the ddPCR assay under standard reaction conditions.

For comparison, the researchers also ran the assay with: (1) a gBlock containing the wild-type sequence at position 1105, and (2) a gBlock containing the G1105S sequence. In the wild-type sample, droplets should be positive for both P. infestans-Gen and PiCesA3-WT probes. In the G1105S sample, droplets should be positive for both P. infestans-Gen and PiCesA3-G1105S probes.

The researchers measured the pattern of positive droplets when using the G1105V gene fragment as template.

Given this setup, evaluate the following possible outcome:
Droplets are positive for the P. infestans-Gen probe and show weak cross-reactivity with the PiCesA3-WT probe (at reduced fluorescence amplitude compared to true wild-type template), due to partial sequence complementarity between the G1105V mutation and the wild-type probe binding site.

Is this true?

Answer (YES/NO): NO